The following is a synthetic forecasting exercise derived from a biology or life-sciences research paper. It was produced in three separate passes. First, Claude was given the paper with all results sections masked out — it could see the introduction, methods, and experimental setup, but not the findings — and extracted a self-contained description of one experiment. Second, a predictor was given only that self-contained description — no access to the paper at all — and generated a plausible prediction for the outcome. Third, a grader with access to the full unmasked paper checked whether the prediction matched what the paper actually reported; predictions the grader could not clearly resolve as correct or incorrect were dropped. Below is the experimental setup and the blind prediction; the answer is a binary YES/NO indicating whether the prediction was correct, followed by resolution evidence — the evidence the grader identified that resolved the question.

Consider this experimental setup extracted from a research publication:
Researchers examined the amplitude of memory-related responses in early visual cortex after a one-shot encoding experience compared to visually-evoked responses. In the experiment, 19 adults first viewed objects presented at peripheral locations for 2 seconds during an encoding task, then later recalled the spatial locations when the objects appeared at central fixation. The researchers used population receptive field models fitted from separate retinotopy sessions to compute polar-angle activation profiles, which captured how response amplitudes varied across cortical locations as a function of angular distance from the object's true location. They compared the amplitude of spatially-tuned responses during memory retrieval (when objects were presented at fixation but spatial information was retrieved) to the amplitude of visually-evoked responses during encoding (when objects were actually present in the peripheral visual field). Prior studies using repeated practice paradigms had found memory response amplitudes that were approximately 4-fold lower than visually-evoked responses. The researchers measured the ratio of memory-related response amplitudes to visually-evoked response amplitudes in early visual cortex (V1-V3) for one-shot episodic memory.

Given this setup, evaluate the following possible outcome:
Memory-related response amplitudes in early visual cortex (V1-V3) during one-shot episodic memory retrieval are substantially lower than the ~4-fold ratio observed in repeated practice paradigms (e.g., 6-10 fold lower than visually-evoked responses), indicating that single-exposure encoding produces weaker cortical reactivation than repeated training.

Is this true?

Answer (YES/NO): YES